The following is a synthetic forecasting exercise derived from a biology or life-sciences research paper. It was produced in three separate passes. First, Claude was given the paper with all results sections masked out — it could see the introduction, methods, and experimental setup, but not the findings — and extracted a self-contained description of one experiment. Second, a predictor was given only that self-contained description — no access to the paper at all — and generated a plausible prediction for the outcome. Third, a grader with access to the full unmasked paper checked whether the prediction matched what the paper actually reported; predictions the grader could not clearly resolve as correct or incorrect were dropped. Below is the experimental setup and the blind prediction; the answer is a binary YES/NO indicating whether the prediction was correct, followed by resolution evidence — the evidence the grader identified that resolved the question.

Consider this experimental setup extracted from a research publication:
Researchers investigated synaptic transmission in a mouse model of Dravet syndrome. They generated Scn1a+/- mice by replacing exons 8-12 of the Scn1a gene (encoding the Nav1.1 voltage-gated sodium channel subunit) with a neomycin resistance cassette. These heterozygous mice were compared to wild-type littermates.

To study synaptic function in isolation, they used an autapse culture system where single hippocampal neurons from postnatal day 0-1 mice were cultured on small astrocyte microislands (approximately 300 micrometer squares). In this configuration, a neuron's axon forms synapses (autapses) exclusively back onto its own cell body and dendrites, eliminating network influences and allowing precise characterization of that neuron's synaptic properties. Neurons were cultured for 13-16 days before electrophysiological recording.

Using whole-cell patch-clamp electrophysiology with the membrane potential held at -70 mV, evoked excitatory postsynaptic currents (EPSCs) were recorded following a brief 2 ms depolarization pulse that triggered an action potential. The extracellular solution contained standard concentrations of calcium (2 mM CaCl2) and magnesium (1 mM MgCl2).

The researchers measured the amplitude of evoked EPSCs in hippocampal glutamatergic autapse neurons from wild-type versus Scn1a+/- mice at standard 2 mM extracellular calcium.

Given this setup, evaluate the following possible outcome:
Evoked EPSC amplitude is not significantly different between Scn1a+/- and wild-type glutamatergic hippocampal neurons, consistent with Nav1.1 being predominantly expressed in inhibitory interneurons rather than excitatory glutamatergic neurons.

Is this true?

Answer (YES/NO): YES